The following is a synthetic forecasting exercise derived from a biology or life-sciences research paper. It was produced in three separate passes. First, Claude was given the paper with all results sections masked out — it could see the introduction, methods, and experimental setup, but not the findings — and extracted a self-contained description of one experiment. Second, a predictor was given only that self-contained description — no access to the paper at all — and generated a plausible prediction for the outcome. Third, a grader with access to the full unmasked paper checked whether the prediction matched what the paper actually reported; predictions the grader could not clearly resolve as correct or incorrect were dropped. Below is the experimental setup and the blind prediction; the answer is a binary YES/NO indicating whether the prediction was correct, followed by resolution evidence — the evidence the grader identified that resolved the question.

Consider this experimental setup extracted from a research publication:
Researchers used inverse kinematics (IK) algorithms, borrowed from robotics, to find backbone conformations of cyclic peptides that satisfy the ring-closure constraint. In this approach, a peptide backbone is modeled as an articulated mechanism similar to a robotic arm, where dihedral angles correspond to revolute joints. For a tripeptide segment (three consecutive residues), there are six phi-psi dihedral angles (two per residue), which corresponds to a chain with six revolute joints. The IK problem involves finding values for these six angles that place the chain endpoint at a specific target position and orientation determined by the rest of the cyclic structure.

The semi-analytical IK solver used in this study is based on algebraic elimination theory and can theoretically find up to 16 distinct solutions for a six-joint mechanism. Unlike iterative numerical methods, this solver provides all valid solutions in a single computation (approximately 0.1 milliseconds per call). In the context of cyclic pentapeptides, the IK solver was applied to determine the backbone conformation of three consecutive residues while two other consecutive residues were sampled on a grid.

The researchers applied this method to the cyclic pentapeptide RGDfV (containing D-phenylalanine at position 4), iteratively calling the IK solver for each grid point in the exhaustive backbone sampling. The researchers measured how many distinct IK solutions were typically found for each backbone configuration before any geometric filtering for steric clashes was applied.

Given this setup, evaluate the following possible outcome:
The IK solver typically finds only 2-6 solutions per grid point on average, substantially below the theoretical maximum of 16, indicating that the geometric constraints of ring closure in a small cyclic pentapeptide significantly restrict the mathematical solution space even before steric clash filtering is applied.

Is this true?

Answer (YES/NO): NO